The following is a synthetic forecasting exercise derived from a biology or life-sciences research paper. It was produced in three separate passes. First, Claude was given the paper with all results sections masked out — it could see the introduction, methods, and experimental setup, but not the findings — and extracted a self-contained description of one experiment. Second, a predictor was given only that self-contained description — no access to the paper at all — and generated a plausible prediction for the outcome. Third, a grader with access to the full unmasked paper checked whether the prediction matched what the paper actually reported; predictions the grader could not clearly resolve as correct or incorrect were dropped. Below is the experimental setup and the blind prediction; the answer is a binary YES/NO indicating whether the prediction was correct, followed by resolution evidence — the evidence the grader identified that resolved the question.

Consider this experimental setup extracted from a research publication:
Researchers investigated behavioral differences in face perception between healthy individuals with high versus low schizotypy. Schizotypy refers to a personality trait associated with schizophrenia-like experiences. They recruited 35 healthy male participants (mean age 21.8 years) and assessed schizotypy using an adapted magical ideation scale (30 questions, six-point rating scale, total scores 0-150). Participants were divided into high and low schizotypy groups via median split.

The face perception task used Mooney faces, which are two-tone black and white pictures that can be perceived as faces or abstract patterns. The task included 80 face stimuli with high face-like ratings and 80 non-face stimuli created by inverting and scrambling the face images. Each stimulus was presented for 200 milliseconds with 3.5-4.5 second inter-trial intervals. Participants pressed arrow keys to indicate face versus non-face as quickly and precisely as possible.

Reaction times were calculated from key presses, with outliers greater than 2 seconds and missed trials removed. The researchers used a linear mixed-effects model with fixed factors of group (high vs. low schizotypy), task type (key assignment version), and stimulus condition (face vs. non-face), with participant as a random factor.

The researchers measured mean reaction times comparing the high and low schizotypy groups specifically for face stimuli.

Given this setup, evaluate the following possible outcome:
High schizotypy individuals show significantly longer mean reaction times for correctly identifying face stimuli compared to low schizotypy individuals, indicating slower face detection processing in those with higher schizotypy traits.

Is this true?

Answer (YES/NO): YES